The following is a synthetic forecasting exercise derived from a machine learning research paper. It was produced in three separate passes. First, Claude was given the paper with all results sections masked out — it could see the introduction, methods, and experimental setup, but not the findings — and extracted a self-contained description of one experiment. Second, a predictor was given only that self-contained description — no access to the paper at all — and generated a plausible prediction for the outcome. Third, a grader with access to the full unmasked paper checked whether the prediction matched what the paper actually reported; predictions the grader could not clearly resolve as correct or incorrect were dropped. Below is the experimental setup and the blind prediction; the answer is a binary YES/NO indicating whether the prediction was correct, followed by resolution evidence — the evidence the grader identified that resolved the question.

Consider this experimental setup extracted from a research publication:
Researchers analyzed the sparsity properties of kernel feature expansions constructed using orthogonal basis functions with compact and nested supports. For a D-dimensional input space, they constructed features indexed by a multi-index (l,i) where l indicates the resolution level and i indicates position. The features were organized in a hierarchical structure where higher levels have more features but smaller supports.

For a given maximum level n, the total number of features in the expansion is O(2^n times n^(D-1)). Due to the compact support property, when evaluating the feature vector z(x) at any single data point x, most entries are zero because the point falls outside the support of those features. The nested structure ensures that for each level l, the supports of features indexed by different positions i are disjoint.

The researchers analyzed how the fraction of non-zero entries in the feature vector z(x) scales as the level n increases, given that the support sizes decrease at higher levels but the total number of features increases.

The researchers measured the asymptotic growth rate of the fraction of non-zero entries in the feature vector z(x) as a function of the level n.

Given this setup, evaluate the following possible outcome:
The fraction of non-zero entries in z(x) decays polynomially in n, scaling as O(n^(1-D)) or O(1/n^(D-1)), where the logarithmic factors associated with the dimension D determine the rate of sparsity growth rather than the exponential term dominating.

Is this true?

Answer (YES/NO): NO